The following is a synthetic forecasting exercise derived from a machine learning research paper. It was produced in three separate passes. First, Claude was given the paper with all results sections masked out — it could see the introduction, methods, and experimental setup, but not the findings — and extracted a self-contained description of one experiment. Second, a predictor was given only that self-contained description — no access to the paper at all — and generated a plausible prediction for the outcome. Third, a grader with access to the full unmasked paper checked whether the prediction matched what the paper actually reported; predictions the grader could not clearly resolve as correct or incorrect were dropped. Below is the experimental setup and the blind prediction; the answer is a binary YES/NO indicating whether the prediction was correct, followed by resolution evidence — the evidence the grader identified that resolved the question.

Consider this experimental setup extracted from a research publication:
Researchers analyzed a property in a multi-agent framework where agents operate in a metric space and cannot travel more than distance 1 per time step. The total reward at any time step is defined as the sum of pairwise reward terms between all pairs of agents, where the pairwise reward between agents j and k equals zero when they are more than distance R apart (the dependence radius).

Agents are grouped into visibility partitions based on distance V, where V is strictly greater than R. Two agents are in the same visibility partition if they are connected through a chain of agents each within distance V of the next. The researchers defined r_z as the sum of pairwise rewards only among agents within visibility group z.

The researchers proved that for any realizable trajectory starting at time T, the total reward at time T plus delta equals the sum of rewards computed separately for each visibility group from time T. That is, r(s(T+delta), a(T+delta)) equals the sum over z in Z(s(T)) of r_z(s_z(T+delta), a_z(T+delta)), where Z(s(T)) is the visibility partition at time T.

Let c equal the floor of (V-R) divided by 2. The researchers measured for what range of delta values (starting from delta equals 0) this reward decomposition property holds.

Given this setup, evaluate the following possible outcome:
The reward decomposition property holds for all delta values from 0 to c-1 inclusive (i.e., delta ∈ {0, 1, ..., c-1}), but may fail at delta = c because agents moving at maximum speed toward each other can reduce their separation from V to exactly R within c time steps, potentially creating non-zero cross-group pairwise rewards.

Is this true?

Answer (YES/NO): NO